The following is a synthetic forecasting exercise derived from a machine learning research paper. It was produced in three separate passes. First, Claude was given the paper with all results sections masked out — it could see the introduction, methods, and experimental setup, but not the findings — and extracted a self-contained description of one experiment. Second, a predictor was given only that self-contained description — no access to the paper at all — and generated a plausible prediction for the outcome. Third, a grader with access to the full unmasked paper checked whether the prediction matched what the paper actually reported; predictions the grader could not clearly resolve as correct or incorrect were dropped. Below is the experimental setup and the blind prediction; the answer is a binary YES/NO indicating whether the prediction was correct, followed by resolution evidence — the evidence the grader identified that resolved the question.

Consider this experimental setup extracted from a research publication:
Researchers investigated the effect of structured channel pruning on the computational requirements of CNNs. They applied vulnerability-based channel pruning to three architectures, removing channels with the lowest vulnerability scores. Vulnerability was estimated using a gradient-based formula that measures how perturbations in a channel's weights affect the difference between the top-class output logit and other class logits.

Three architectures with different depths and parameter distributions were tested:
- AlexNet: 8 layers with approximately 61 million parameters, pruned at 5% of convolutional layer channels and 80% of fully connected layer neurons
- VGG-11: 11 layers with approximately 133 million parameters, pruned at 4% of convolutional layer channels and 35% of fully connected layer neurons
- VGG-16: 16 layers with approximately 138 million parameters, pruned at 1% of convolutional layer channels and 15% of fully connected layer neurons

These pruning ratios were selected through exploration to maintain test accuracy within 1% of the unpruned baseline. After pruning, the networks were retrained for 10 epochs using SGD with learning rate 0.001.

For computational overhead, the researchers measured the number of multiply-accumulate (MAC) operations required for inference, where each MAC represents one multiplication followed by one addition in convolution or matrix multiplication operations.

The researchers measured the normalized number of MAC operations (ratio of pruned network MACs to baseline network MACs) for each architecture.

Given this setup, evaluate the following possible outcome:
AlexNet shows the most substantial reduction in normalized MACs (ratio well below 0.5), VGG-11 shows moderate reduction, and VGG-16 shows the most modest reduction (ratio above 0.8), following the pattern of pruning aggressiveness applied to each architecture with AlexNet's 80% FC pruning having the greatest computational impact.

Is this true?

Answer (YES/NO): NO